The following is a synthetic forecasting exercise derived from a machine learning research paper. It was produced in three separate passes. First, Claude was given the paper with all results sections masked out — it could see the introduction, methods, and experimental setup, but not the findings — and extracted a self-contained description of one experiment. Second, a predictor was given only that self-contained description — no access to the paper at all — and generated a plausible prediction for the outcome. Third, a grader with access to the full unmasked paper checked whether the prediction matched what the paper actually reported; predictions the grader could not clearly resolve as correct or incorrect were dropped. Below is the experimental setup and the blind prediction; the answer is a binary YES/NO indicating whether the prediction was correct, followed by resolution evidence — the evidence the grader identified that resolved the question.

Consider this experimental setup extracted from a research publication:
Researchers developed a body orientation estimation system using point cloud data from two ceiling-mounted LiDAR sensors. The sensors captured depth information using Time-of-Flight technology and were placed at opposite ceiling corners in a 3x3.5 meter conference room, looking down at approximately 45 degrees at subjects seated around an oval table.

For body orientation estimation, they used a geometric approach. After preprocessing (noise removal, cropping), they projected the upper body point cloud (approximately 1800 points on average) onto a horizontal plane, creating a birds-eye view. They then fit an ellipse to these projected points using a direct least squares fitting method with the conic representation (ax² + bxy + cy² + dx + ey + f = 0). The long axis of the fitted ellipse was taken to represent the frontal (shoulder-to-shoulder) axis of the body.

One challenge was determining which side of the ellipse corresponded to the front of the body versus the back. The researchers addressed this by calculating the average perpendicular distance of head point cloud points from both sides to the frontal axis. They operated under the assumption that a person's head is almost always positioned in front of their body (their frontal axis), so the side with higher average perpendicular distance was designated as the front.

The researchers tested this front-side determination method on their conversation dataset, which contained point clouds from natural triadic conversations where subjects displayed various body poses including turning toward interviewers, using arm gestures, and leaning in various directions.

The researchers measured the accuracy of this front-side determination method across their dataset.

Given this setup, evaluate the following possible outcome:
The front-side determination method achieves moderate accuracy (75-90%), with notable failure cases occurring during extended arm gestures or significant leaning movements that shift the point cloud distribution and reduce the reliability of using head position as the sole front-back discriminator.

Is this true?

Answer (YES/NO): NO